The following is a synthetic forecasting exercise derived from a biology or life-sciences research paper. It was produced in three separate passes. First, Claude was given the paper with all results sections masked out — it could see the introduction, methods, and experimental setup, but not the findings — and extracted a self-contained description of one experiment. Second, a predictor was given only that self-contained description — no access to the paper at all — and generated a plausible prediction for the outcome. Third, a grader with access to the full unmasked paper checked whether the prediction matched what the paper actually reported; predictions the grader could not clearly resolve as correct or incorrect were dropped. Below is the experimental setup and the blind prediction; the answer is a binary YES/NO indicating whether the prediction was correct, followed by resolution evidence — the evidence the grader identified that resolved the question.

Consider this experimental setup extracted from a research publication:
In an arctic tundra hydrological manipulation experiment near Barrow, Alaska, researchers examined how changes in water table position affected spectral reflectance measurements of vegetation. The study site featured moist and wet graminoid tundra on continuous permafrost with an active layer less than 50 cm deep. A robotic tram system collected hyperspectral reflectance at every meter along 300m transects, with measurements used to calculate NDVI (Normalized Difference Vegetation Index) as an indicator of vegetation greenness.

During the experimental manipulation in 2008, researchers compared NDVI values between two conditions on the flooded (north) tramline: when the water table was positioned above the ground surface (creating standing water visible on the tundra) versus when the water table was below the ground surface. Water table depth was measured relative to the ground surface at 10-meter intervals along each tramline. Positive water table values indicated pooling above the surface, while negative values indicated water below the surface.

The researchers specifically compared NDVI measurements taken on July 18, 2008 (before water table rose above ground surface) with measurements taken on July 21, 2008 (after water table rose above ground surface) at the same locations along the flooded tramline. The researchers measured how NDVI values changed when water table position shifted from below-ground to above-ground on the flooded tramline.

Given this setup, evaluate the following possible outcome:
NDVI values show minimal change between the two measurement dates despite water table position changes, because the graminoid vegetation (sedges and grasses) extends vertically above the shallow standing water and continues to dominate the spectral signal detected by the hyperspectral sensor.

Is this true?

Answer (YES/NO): NO